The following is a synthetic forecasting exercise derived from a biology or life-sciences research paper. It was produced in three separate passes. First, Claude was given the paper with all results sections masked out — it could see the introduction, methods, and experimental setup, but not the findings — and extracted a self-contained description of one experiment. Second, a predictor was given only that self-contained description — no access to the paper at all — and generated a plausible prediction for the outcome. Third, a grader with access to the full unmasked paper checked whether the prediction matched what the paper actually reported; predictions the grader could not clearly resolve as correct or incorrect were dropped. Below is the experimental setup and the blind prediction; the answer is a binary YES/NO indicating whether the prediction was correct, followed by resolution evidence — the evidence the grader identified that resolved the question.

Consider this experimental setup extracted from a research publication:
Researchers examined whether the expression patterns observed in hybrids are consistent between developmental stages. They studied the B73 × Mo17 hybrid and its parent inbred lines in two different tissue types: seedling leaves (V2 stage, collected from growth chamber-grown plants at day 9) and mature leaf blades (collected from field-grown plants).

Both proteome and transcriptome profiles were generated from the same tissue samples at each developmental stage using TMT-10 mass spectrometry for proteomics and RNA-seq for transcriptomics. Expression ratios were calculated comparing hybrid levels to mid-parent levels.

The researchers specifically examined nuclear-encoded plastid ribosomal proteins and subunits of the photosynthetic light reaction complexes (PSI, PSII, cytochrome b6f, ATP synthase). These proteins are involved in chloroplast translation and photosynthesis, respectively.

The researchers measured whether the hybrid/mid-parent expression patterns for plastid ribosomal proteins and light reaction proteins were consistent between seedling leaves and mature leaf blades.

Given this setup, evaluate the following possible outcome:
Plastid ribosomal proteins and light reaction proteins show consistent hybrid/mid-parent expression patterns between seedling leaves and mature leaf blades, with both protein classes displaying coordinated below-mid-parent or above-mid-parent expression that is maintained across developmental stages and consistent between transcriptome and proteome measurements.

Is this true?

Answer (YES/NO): NO